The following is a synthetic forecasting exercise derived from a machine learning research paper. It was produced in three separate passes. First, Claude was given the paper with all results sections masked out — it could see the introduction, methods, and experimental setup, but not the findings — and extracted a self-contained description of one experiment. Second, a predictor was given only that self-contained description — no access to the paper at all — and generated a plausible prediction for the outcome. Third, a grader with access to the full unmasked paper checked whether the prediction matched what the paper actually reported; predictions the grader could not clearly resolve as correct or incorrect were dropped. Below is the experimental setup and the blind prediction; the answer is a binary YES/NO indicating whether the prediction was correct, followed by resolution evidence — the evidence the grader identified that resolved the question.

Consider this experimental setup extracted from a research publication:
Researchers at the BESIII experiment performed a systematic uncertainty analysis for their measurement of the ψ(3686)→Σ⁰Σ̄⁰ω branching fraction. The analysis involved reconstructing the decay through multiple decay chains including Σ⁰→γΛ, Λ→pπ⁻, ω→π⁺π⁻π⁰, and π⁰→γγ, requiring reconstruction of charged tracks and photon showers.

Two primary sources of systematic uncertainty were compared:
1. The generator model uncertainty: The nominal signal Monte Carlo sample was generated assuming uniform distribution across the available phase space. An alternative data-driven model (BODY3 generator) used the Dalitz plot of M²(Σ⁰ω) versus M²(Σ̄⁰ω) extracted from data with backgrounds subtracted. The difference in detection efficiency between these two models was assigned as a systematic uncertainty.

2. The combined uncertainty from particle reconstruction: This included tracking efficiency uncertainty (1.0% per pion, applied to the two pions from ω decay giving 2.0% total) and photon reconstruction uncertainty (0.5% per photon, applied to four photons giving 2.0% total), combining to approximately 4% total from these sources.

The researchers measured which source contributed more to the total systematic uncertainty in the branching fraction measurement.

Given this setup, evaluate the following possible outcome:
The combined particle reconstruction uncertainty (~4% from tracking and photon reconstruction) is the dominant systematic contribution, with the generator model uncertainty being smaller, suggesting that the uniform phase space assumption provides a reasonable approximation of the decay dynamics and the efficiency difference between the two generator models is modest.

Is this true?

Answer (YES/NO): NO